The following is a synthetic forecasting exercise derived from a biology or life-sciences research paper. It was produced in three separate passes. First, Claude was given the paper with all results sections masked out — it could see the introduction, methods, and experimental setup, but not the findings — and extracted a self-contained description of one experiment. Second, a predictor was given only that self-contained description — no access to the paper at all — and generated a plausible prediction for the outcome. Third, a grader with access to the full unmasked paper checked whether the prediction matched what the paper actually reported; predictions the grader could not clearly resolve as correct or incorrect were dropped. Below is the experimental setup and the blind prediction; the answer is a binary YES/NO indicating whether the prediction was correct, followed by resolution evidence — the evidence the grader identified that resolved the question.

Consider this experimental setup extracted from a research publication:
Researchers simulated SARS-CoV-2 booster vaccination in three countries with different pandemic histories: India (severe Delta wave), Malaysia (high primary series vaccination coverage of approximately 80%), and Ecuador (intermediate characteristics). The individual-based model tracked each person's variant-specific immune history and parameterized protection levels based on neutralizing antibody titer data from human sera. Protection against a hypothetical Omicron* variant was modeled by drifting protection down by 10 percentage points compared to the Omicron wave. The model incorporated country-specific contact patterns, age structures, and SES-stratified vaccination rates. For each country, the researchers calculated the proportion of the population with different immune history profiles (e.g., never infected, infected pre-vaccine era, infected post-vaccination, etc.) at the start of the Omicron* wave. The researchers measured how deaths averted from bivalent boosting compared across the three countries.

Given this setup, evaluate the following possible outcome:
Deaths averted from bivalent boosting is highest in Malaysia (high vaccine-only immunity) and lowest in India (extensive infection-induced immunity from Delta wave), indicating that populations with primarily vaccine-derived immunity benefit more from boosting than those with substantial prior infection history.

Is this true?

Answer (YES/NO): NO